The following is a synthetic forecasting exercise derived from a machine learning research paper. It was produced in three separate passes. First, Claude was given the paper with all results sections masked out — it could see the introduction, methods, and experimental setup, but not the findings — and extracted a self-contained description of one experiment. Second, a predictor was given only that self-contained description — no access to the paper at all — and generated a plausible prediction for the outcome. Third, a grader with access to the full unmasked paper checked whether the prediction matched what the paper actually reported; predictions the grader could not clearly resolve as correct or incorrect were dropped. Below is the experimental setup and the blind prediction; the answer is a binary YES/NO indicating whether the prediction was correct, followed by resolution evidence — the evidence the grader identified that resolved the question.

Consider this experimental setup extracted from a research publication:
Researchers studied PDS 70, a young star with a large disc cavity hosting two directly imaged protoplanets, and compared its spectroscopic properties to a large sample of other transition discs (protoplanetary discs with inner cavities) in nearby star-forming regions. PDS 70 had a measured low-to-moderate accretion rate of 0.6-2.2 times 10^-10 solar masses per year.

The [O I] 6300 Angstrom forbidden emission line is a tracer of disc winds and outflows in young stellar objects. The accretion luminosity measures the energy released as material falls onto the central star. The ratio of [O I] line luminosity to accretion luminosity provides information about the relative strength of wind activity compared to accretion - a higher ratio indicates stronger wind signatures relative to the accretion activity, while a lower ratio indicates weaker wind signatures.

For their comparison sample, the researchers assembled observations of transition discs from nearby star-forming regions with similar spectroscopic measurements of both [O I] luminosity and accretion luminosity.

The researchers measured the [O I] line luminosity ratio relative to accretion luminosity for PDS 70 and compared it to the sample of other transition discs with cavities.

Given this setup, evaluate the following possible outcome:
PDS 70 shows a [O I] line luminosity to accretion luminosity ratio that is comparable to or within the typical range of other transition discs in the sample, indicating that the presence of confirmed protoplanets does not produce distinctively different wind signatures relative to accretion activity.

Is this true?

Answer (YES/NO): NO